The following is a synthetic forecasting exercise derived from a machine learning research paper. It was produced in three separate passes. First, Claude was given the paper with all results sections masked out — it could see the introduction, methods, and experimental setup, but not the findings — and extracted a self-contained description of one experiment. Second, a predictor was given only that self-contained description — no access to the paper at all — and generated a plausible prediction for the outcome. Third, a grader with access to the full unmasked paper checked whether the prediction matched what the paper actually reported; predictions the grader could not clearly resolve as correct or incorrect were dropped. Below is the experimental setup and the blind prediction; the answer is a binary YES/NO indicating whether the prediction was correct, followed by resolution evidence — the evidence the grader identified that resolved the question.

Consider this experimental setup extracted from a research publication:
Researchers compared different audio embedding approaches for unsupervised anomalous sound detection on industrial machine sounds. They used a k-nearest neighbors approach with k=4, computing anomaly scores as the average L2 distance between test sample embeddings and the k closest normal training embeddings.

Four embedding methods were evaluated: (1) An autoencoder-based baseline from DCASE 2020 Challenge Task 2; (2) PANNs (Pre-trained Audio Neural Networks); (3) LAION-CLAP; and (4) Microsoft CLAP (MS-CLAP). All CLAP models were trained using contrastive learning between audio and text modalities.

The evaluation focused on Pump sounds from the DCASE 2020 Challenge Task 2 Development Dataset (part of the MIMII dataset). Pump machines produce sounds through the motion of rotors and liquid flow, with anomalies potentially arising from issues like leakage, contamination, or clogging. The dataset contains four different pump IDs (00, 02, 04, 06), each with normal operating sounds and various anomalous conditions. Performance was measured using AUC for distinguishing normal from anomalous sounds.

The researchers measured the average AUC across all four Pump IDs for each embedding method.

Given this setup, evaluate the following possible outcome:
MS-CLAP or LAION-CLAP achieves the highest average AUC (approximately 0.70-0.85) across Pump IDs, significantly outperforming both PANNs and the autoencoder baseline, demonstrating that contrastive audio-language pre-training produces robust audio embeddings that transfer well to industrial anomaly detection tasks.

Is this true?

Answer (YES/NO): YES